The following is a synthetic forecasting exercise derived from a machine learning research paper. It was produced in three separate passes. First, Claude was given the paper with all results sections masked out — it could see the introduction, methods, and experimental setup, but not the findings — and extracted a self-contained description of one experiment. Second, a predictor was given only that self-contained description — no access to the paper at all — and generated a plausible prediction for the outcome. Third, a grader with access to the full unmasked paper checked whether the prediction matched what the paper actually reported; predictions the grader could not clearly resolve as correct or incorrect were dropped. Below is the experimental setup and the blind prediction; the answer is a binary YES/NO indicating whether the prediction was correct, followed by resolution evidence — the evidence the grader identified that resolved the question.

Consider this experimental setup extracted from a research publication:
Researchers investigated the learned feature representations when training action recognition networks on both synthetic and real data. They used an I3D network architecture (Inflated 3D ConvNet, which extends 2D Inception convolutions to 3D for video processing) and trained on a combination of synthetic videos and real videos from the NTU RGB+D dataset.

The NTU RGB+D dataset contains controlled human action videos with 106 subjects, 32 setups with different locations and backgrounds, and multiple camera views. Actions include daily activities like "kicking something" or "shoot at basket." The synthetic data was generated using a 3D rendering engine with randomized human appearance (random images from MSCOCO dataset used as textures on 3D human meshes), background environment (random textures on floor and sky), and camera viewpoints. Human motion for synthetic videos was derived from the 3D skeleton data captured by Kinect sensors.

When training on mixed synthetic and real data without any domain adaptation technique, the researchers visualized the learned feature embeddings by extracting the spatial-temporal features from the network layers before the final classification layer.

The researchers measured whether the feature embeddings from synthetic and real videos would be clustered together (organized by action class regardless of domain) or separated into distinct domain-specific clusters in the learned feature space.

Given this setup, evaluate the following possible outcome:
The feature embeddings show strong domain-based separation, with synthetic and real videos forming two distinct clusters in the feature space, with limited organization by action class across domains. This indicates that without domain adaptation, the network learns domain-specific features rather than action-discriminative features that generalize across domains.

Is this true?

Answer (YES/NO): NO